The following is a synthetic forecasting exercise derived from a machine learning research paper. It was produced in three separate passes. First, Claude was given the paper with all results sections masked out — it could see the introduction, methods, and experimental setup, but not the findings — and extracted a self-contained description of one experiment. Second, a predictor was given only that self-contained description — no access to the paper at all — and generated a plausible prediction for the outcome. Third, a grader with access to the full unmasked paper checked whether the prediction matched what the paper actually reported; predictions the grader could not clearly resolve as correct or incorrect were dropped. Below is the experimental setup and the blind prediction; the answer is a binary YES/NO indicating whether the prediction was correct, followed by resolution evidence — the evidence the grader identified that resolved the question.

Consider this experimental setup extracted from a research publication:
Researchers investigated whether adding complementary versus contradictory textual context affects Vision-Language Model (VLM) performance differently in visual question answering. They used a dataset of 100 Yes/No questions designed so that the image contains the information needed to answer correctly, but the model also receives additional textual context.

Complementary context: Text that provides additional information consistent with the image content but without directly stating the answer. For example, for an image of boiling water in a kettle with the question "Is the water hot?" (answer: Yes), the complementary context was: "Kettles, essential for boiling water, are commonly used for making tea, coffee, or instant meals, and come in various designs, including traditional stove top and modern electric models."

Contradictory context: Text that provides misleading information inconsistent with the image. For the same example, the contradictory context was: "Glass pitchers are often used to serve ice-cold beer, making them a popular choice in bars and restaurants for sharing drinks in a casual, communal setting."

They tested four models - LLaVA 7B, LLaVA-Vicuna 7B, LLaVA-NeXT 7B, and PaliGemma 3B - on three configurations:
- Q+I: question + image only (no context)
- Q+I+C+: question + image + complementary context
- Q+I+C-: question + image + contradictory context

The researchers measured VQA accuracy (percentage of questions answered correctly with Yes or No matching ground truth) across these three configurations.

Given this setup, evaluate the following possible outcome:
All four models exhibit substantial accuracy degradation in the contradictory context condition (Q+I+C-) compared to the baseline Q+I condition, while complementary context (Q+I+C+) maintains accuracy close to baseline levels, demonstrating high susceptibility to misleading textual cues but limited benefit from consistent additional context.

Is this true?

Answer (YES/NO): NO